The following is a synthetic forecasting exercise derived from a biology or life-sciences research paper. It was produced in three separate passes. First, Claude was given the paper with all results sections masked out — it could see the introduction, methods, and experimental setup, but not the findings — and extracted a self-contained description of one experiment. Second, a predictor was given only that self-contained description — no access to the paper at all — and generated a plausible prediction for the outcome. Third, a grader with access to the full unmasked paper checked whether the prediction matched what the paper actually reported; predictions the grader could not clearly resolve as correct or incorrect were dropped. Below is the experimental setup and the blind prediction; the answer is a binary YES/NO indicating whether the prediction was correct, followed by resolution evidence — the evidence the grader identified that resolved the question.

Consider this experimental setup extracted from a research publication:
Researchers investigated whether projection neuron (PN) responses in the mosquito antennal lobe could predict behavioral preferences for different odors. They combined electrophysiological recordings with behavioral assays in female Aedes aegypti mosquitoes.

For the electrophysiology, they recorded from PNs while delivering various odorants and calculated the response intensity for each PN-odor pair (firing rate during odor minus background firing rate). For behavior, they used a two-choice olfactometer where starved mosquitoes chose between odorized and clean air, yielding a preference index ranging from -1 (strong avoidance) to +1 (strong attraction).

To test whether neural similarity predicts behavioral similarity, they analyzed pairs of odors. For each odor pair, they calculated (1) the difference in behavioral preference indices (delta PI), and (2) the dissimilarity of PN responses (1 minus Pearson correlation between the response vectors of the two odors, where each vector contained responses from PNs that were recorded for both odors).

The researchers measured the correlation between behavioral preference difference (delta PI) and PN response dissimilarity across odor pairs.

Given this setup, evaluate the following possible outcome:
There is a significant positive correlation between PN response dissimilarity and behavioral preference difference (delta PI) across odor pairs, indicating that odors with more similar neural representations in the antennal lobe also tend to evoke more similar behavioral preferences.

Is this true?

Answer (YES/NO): YES